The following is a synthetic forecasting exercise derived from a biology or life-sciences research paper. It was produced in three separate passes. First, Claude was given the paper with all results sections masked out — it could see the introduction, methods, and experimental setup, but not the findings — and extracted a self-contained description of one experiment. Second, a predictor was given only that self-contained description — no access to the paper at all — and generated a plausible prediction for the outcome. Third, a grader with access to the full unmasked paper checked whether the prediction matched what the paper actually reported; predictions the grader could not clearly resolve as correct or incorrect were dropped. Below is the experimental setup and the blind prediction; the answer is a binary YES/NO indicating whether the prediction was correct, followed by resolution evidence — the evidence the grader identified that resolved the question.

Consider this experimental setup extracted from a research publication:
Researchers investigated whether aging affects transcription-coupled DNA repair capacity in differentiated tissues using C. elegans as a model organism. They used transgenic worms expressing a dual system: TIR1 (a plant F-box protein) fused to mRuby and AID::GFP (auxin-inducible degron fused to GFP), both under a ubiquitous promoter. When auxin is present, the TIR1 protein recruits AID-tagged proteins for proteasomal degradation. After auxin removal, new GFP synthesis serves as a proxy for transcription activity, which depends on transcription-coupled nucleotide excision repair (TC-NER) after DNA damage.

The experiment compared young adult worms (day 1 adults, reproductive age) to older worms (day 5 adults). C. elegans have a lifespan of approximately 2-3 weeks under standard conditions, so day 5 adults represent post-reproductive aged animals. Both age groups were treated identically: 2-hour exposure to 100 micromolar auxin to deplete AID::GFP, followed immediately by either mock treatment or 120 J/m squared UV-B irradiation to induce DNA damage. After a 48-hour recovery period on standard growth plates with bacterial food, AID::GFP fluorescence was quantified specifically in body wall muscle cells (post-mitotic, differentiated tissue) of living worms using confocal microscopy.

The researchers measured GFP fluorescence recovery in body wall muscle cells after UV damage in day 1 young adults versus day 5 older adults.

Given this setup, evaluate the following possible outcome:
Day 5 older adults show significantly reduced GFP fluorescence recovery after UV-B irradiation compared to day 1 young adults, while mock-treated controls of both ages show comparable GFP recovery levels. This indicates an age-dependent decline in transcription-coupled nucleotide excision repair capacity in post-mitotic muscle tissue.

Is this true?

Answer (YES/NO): YES